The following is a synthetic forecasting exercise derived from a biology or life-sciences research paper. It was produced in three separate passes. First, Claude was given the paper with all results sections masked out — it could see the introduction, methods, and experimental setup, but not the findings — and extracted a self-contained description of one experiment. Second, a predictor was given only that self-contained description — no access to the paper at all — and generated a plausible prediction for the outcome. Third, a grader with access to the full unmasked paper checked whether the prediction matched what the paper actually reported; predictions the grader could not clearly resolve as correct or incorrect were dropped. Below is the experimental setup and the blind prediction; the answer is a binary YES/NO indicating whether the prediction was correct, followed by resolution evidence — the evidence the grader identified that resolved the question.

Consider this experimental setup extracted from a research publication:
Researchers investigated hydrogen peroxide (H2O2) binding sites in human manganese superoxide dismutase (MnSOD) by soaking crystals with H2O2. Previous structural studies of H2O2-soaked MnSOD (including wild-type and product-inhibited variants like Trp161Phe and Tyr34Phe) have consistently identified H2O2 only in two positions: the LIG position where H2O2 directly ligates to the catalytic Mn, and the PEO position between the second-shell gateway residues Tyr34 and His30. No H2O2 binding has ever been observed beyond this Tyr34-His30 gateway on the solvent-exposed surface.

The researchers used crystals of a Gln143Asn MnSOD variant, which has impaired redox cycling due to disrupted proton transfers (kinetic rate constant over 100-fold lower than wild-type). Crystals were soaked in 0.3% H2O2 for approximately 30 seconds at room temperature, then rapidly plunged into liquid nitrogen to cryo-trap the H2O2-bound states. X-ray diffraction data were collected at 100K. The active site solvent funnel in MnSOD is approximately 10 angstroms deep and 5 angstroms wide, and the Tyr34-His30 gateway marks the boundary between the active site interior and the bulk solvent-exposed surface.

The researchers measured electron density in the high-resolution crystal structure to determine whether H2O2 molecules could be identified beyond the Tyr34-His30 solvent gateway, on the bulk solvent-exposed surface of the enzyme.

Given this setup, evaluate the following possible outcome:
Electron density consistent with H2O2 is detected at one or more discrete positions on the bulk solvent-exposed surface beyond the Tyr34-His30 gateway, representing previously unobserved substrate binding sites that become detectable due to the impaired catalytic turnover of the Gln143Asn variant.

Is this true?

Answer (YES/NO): YES